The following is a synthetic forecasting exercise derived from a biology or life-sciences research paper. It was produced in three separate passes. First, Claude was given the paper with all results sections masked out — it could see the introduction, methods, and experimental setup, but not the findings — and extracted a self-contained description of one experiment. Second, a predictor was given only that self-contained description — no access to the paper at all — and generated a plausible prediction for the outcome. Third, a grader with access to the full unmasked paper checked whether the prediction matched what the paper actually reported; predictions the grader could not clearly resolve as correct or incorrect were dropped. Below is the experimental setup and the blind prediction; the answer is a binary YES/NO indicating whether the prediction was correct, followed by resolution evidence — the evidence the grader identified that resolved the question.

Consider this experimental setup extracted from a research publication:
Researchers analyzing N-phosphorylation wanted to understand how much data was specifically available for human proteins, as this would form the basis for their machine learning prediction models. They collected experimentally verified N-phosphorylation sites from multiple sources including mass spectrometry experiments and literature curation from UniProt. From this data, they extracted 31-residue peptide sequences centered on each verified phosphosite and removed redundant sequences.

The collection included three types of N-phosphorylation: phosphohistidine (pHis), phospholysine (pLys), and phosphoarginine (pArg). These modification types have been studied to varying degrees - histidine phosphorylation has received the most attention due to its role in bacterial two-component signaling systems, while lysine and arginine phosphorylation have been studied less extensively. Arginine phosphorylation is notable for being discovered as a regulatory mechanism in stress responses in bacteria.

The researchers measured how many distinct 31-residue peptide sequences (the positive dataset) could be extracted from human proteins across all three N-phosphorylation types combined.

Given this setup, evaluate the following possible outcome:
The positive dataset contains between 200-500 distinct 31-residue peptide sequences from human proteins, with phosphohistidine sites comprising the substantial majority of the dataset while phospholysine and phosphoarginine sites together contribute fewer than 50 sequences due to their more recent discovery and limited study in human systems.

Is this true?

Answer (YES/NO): NO